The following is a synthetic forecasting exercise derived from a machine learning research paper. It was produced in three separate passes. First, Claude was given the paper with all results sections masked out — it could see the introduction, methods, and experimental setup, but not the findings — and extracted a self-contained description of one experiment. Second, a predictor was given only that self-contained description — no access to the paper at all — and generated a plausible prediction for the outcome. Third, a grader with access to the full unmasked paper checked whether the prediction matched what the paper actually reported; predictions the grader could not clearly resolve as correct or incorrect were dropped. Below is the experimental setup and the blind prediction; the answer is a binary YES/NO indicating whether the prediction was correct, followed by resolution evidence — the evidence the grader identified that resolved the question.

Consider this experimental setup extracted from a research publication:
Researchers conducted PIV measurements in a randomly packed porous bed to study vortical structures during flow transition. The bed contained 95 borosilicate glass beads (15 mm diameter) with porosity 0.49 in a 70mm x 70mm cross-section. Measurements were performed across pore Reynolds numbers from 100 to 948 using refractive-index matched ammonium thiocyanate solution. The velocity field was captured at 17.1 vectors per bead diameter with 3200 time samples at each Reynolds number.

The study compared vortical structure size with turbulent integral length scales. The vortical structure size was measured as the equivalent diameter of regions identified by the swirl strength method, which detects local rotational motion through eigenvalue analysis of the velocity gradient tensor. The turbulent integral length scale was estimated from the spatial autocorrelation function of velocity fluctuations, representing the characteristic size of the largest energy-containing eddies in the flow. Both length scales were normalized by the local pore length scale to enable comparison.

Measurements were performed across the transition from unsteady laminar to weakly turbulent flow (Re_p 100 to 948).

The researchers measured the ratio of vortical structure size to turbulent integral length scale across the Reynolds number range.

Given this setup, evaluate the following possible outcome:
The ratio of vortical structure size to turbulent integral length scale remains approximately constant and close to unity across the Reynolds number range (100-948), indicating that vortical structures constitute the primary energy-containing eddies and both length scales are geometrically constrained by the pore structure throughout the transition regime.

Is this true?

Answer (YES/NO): NO